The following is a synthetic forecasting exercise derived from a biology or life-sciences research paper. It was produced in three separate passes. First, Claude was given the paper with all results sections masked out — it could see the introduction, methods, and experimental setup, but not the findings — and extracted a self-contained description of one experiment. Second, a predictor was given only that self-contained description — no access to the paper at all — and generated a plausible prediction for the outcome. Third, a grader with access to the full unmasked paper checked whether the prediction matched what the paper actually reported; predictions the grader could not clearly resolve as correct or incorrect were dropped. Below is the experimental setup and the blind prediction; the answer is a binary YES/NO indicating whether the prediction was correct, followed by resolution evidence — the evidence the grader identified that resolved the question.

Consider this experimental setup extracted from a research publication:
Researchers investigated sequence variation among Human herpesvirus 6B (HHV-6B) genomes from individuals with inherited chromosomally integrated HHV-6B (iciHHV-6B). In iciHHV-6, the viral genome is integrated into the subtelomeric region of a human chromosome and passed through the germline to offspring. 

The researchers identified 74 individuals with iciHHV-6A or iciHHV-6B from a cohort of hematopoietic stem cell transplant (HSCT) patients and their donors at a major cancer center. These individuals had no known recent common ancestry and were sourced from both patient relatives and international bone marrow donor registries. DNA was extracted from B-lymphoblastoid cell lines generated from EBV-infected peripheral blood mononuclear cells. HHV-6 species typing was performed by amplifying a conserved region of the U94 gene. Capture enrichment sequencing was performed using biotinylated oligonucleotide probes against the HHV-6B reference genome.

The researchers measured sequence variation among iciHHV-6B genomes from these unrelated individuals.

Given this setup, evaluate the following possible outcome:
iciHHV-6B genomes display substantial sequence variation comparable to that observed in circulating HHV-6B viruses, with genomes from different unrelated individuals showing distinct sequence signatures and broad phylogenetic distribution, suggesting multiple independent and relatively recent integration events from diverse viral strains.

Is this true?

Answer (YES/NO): NO